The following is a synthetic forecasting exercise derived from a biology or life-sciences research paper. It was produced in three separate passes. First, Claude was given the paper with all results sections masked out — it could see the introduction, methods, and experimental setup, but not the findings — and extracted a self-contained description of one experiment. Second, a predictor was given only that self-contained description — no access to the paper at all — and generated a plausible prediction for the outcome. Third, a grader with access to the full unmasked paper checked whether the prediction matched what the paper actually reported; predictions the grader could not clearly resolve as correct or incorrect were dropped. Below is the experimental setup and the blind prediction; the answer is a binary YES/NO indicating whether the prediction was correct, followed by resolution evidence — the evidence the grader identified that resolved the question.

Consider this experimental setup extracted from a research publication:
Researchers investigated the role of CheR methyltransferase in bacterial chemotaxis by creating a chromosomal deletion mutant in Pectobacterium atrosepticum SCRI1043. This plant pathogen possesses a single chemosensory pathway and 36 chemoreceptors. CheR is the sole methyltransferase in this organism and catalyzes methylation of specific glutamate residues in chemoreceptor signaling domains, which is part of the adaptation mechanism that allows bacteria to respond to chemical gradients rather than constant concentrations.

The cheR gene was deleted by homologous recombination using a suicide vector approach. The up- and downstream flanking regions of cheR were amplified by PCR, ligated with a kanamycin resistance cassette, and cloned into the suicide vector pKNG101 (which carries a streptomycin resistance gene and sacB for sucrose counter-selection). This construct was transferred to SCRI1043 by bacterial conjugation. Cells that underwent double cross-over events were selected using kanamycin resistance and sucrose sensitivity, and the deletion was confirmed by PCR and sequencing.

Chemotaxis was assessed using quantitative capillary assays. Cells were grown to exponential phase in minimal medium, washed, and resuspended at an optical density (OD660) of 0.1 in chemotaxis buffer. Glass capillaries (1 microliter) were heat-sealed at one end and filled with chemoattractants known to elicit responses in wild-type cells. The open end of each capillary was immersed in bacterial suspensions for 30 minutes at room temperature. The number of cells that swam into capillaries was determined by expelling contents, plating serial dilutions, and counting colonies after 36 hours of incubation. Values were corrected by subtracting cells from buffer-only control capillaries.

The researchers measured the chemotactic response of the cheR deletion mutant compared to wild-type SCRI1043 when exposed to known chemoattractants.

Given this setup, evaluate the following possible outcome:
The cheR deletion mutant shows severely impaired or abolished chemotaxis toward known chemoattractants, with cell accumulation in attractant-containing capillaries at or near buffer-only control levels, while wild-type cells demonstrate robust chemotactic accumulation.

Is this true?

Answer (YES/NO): YES